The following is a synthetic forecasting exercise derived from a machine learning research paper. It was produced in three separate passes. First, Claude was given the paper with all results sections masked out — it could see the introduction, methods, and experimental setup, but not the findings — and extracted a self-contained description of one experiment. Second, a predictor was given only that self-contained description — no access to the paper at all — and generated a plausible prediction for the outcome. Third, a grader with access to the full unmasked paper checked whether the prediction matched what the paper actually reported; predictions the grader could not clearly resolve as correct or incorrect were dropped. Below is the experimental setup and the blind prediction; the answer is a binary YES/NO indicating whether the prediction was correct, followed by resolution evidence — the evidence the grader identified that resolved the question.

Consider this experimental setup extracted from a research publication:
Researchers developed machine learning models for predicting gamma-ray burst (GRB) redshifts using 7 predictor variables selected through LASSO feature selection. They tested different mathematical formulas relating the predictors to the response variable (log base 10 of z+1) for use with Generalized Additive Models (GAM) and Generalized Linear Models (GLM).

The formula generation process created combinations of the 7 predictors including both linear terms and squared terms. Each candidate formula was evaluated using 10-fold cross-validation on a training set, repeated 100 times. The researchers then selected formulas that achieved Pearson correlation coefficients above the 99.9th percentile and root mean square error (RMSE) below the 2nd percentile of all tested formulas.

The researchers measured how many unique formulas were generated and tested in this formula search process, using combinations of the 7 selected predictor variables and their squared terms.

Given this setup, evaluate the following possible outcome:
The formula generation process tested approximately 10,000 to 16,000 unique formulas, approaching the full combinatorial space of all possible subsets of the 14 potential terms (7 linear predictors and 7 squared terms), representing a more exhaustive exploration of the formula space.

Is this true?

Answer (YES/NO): NO